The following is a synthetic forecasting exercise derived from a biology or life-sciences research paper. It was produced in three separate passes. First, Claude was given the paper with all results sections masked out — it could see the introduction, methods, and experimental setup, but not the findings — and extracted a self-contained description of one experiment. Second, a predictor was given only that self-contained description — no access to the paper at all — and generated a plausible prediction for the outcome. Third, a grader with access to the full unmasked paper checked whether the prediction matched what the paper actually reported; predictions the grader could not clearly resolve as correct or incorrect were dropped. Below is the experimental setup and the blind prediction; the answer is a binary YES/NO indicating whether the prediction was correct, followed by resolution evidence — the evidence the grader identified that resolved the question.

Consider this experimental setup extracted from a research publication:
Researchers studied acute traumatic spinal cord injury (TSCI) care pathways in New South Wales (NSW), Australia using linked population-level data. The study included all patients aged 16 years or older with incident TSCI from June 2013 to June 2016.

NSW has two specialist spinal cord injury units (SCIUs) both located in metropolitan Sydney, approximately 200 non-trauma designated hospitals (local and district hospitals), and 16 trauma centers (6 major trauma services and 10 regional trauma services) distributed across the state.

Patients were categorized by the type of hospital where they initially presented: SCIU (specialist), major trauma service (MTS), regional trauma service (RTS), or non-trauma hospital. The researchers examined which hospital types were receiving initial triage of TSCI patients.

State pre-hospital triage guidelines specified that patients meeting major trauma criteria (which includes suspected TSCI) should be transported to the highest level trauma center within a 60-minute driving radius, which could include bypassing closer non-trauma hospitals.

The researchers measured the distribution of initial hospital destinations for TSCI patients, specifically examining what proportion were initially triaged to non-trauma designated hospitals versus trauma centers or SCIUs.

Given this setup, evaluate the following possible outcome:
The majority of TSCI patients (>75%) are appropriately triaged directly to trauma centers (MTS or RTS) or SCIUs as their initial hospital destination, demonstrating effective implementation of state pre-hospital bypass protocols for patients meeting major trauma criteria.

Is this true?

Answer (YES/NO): NO